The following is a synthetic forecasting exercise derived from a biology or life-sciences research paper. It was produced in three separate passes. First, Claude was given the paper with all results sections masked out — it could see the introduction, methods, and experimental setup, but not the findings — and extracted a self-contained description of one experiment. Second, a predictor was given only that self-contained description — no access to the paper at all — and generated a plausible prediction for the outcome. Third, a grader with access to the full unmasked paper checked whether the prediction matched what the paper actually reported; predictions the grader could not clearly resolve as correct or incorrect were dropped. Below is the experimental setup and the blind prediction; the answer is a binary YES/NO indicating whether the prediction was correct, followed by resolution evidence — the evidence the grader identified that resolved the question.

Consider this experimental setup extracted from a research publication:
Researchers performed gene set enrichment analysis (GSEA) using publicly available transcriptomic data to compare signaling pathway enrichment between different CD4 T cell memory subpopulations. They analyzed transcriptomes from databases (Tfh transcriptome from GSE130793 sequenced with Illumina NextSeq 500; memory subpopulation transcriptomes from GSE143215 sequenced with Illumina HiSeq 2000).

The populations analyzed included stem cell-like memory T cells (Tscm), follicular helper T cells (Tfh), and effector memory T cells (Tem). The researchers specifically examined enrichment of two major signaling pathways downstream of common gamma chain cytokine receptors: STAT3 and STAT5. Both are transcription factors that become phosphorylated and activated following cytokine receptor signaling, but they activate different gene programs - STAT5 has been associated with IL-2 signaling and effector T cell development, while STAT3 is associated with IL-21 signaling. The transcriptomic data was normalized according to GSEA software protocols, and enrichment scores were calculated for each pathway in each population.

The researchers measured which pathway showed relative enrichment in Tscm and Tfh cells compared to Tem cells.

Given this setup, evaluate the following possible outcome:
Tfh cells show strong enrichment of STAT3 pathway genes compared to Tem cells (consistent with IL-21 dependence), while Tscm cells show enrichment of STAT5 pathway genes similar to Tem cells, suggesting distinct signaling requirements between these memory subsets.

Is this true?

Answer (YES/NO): NO